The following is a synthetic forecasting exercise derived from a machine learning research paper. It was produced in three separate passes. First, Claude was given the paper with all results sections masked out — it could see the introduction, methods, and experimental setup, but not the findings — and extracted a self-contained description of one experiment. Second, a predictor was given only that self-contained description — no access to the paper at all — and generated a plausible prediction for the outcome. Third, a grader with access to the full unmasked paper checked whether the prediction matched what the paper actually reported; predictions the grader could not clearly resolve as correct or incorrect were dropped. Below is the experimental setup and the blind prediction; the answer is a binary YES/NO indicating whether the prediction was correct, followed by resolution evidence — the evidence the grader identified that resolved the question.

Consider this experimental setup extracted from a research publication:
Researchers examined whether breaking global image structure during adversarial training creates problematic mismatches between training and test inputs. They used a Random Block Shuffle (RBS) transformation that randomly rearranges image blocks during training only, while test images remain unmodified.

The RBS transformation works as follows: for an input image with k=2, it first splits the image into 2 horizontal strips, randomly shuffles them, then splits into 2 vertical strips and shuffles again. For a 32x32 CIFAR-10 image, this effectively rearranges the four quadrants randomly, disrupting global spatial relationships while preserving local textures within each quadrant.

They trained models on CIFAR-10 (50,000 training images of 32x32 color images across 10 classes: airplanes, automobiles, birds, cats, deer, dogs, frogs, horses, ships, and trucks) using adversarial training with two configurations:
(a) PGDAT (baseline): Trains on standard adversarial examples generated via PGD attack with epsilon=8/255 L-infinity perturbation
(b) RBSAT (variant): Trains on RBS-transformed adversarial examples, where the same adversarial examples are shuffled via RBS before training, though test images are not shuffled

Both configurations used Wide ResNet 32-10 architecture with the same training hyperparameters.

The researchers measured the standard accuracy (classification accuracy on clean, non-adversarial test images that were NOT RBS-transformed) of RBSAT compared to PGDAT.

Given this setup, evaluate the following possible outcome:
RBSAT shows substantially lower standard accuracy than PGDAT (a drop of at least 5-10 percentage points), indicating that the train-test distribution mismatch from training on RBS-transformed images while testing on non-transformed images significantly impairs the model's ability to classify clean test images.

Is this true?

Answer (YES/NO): NO